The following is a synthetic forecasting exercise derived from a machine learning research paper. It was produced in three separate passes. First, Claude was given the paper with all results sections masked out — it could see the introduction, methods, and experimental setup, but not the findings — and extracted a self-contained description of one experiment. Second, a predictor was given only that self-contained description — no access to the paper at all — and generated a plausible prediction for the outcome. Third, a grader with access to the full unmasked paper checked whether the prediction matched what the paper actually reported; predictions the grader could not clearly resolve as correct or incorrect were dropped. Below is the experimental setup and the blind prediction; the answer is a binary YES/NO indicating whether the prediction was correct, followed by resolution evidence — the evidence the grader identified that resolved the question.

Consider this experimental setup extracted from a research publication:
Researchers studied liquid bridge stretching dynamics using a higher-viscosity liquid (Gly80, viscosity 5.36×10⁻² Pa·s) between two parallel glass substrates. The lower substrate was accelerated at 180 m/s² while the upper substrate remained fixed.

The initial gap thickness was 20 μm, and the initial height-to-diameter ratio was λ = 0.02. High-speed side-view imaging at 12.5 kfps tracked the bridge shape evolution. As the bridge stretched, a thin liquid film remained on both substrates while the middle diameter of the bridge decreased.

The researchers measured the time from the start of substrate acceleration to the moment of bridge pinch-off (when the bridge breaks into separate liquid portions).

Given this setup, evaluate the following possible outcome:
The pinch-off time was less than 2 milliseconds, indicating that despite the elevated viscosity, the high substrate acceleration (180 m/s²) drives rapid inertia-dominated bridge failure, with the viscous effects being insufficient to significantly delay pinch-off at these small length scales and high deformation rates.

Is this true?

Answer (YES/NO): NO